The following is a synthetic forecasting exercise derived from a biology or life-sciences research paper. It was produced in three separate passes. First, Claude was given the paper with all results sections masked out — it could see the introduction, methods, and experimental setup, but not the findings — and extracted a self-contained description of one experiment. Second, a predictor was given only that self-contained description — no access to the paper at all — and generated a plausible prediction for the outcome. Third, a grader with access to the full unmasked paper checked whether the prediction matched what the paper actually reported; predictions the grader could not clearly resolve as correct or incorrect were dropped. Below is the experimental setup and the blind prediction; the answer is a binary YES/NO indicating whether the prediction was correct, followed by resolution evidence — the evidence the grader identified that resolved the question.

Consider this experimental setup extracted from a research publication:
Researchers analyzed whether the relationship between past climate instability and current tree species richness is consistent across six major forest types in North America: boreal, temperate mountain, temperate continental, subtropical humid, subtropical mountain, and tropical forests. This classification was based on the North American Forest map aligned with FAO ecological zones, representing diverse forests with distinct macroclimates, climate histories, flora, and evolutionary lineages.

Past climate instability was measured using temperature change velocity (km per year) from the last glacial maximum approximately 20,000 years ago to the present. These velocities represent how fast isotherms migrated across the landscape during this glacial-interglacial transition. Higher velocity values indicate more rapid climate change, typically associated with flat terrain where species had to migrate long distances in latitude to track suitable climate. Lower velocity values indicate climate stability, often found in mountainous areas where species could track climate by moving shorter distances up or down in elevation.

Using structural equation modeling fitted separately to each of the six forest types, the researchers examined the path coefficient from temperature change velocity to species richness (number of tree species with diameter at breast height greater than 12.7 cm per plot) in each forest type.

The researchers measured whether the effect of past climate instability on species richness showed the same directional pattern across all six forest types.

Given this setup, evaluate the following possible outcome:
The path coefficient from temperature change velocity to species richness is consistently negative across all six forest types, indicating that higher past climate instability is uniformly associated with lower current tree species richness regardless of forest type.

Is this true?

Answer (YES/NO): NO